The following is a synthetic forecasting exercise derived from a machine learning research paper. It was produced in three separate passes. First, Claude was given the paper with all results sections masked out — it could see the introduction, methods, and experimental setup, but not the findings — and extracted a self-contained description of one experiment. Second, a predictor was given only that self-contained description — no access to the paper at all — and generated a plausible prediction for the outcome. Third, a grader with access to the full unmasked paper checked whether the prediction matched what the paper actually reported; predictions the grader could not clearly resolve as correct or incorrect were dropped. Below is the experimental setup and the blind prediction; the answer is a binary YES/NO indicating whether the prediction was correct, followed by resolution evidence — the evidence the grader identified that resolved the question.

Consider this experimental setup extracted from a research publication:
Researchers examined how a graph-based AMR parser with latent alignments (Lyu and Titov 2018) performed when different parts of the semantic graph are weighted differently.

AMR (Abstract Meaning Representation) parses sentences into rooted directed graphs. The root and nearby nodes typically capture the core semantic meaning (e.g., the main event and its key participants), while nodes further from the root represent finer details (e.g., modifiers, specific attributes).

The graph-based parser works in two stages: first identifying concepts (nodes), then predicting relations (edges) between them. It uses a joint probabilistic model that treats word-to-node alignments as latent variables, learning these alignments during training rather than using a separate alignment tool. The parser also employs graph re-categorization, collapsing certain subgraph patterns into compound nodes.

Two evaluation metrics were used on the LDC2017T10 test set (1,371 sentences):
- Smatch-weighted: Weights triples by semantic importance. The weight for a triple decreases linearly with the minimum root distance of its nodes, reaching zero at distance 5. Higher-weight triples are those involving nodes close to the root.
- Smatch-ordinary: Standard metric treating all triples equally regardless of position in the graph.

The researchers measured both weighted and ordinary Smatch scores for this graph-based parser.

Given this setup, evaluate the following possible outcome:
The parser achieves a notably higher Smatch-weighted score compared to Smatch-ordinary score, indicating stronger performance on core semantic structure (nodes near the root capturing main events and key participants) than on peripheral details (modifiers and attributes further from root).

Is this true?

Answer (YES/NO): NO